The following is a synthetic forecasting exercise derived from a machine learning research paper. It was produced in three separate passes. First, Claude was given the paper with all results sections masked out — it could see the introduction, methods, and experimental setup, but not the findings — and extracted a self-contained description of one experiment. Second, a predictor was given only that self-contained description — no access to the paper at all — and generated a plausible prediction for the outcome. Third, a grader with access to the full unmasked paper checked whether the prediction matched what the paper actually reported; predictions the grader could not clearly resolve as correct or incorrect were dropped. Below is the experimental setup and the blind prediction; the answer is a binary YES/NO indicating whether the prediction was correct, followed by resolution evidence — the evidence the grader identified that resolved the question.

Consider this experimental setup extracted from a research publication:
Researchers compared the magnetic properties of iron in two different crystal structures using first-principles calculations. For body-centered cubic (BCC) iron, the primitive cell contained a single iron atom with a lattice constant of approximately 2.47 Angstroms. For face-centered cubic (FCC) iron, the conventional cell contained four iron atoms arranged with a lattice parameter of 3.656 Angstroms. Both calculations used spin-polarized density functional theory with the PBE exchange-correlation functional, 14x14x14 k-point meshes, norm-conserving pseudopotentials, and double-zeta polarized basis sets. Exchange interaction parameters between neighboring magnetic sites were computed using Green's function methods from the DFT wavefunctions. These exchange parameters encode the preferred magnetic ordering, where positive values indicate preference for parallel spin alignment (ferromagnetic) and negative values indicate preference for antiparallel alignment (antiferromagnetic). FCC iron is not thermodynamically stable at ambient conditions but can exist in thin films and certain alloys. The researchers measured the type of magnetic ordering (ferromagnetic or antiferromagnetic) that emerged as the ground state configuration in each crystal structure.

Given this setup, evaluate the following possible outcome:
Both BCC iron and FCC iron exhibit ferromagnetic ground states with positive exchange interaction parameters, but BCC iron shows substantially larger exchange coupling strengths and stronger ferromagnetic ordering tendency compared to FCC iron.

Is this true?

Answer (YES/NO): NO